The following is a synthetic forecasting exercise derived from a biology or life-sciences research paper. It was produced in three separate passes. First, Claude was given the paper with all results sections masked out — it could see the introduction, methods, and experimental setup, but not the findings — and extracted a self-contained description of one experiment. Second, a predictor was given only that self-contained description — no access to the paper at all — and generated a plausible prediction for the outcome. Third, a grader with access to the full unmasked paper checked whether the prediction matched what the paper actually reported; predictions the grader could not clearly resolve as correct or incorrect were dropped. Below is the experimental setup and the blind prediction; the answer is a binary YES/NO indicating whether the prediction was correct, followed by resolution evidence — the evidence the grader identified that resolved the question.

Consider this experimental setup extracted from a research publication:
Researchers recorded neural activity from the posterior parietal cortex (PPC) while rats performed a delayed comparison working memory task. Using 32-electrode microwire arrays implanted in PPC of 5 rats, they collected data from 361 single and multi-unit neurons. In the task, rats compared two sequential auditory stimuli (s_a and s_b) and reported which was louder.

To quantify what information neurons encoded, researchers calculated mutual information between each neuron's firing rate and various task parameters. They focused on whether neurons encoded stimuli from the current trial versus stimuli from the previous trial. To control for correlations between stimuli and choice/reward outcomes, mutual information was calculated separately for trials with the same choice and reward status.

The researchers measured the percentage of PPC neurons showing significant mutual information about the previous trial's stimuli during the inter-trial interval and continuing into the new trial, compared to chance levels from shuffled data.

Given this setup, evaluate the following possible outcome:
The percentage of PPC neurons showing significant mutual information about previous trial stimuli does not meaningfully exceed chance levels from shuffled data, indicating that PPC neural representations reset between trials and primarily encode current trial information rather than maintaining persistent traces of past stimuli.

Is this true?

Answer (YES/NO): NO